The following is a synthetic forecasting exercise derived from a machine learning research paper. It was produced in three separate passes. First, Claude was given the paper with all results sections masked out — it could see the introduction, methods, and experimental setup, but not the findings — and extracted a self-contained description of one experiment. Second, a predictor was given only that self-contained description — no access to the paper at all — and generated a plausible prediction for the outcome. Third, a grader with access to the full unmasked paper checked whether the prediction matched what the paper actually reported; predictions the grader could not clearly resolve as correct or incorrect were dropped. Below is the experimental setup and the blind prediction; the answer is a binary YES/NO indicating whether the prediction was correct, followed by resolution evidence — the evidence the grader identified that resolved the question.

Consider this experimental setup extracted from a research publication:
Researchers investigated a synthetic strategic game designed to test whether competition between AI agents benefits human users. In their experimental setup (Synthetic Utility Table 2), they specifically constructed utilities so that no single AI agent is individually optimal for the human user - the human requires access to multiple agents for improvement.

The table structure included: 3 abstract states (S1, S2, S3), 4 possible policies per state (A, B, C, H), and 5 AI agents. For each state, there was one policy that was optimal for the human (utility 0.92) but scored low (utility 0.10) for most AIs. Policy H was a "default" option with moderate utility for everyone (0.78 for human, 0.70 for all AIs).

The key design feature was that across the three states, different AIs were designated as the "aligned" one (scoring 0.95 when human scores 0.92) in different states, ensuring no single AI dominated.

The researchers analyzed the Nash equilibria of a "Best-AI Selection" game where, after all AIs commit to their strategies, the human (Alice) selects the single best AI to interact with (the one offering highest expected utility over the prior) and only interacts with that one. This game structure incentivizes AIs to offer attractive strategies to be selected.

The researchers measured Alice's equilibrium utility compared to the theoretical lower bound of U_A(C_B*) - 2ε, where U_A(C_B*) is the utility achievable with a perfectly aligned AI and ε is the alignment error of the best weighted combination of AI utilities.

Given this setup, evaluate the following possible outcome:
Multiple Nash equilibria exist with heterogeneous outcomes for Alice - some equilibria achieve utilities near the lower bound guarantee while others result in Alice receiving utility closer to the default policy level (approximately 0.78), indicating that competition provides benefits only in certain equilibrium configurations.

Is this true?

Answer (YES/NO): NO